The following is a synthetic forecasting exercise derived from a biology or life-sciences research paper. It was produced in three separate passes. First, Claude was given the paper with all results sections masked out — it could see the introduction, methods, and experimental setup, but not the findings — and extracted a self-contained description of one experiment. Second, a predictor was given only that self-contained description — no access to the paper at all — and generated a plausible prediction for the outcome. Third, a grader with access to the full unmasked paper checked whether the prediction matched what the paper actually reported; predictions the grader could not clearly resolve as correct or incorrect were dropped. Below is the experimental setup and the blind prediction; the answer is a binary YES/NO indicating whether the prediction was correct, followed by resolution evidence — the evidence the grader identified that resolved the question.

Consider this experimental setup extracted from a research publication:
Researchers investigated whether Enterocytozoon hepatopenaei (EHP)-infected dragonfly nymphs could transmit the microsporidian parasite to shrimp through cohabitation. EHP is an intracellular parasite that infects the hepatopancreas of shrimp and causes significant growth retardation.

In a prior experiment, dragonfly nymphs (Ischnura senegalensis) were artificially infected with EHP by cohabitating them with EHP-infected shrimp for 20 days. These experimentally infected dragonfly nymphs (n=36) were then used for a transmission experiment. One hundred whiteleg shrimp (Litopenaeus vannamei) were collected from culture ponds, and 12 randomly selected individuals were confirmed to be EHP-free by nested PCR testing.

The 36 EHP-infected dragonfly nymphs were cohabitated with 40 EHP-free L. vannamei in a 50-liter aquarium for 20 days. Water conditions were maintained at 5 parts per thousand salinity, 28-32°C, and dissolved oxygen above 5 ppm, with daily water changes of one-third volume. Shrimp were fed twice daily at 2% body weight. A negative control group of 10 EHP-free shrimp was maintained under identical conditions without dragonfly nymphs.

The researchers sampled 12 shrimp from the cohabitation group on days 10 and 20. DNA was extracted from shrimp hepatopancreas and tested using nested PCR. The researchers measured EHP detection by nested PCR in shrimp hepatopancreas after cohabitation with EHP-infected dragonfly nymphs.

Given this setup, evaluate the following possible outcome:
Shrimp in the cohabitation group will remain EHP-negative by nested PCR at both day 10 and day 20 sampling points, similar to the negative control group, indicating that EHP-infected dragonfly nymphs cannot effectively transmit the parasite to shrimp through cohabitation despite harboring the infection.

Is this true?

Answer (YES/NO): NO